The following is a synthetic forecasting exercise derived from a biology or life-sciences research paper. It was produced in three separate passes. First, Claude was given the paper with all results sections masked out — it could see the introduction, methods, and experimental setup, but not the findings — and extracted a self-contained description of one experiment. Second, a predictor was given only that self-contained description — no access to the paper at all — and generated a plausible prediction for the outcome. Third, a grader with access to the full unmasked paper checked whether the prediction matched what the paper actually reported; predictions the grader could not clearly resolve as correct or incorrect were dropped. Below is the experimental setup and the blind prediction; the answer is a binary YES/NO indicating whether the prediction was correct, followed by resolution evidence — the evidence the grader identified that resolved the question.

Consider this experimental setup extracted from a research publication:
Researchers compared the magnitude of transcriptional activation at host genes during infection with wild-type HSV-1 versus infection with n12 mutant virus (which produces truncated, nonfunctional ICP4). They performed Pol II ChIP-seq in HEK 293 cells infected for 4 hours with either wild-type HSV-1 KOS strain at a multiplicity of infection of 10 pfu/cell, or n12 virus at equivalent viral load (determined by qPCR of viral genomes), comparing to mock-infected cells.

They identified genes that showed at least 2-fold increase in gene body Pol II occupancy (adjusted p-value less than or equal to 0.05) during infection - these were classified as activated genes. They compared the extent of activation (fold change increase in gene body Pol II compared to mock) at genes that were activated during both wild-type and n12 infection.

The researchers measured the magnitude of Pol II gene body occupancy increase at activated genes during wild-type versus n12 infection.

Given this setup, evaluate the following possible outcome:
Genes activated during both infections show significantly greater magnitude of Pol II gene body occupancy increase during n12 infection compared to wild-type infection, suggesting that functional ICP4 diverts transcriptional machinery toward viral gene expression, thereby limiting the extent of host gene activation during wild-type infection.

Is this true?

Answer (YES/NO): NO